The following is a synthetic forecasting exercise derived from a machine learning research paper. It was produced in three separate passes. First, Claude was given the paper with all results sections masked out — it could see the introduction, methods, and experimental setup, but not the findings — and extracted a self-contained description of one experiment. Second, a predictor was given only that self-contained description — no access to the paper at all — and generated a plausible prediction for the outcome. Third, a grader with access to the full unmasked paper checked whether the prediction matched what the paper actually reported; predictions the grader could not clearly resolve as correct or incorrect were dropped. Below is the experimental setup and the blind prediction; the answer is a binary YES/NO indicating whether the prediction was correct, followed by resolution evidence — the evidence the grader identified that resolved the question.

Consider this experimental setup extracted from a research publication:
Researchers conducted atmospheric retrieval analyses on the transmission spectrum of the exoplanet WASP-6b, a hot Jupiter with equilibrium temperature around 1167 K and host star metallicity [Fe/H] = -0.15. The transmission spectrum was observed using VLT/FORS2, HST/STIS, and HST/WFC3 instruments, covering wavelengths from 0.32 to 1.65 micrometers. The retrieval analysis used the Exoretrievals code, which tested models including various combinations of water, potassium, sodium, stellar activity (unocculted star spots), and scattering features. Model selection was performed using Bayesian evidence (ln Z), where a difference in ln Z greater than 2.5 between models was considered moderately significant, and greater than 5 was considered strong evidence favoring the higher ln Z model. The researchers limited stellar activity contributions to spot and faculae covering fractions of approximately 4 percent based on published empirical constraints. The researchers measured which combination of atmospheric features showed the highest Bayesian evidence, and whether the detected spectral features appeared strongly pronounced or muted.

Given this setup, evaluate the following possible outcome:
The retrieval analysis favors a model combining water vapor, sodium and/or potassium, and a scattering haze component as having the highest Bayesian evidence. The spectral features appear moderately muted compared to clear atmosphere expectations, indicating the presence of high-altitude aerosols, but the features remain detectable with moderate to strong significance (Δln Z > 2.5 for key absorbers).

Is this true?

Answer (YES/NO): NO